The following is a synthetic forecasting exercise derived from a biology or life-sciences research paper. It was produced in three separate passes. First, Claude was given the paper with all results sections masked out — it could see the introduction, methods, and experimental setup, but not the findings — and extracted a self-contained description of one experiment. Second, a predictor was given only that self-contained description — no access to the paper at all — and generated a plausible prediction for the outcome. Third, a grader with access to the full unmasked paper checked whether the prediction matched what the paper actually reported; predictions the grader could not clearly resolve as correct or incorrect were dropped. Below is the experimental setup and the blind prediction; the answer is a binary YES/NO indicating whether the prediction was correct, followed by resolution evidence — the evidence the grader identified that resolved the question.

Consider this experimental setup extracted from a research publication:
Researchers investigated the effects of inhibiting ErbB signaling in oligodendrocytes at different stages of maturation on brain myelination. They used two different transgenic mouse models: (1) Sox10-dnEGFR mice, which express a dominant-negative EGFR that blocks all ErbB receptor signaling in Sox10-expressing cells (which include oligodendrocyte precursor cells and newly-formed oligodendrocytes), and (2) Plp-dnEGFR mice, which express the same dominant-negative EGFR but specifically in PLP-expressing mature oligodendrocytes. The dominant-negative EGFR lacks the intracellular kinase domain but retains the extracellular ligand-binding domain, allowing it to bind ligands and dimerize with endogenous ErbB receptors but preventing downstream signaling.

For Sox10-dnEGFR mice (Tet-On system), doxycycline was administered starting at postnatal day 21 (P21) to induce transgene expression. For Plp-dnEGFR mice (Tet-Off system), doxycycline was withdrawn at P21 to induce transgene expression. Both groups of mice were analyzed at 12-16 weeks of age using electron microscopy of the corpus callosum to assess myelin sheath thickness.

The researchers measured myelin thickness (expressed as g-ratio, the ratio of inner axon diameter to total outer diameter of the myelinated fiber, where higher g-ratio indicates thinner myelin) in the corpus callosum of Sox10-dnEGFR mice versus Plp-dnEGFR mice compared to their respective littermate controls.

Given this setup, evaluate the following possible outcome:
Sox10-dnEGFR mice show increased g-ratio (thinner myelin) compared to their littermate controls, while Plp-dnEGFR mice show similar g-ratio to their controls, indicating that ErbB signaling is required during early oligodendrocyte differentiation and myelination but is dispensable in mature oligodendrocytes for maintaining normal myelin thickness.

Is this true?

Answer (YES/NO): YES